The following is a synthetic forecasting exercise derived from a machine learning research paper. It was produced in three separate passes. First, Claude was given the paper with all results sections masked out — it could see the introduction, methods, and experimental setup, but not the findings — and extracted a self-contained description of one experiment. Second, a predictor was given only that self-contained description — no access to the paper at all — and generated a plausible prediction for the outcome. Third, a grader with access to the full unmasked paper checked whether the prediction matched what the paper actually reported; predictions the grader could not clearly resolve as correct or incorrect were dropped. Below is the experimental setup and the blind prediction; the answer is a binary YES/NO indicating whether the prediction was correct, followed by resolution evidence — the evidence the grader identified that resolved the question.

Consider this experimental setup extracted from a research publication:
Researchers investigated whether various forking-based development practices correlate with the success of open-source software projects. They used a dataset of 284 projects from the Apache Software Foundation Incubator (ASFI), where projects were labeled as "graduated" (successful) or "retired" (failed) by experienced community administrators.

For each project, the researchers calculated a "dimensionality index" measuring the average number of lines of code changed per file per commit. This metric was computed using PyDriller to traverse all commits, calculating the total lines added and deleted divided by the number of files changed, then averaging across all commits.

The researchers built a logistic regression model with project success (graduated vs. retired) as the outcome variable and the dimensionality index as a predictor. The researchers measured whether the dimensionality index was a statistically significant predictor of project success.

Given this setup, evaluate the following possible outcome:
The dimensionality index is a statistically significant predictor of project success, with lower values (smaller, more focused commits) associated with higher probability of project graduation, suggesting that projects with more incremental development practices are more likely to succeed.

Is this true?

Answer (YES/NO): NO